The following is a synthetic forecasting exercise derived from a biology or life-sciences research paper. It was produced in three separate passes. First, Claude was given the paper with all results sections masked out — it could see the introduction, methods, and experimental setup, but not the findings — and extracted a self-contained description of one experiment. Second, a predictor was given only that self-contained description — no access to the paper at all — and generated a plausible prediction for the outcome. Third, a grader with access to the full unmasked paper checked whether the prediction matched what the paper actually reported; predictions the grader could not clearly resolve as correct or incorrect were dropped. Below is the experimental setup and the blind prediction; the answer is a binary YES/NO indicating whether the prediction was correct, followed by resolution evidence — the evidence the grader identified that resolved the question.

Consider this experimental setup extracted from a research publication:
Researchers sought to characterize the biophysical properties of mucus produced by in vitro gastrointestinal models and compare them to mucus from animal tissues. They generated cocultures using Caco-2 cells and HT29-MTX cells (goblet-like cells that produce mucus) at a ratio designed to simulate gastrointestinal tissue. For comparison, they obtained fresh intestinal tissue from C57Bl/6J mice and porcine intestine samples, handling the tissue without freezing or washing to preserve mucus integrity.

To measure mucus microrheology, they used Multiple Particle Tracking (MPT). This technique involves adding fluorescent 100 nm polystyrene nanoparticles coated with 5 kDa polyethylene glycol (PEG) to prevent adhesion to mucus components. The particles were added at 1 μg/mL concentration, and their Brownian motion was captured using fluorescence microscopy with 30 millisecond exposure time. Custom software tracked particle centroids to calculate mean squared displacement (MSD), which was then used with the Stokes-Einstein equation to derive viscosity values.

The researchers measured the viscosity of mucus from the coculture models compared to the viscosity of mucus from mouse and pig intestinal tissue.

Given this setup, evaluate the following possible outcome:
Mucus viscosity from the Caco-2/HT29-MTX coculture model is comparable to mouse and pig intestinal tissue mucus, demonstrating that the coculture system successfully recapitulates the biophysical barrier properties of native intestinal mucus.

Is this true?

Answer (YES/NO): NO